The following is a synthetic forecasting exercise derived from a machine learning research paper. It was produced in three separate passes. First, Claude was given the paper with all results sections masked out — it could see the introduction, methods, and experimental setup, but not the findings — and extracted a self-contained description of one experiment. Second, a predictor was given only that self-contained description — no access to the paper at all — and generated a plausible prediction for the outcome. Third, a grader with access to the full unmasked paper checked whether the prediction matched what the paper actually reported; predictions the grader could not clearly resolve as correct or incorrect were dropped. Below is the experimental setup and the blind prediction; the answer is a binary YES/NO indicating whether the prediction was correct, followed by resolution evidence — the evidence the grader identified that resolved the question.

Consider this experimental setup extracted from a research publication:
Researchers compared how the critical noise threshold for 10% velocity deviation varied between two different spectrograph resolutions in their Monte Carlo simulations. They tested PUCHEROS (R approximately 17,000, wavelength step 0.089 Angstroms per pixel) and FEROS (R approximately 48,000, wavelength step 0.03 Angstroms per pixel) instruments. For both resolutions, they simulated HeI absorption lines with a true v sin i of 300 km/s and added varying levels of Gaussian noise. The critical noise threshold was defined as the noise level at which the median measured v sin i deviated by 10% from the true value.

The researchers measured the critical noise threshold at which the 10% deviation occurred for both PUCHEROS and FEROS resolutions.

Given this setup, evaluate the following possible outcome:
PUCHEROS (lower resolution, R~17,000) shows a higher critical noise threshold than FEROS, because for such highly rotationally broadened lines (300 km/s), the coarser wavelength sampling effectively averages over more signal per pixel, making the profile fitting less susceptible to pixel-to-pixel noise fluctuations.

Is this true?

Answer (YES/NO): NO